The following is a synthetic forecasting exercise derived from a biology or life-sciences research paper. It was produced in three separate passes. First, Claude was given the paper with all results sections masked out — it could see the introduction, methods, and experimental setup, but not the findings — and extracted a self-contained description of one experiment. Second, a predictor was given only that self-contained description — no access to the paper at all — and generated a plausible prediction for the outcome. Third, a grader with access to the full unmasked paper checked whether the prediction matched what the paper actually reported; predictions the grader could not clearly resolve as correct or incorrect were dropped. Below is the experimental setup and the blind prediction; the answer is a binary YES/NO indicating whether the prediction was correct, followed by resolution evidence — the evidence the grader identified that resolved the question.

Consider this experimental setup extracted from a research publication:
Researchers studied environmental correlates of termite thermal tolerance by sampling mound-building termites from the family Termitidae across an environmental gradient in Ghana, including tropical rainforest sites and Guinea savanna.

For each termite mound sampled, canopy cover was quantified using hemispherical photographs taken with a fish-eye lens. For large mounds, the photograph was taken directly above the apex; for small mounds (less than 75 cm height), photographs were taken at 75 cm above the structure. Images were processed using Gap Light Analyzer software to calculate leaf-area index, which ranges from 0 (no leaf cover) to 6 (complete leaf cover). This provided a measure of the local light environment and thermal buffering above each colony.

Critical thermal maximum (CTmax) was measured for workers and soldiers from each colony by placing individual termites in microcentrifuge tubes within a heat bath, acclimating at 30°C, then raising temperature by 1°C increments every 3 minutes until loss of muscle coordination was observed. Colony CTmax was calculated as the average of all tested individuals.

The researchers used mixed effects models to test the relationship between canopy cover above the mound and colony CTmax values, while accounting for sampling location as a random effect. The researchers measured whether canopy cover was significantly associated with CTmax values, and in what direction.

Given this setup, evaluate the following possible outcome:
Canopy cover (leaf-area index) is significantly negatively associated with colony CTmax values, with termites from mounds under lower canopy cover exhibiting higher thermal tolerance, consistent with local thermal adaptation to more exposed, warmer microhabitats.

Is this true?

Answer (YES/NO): YES